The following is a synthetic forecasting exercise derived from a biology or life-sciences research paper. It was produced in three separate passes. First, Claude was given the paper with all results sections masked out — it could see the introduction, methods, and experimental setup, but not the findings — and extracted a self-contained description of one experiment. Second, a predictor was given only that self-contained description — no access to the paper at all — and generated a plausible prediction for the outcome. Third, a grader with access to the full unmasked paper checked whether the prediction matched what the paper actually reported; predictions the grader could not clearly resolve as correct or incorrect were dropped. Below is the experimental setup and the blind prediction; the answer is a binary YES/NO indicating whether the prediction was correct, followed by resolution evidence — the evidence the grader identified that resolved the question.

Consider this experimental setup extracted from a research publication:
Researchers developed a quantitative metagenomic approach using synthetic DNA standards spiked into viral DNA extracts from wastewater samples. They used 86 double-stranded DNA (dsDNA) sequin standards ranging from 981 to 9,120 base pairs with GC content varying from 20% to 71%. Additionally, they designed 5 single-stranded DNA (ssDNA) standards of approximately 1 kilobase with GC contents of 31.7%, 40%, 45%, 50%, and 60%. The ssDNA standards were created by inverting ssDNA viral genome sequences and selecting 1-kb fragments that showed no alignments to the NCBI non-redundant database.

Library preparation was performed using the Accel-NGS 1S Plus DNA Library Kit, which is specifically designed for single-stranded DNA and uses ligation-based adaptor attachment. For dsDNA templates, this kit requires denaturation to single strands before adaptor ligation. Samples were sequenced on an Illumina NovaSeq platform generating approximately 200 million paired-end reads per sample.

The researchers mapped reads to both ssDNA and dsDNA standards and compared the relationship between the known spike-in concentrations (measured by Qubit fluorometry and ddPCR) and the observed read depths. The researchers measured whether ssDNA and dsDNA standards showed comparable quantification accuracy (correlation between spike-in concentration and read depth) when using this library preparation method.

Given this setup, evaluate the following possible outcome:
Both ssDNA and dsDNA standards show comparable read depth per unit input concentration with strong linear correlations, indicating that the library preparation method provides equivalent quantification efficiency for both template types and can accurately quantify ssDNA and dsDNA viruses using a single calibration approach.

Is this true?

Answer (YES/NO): NO